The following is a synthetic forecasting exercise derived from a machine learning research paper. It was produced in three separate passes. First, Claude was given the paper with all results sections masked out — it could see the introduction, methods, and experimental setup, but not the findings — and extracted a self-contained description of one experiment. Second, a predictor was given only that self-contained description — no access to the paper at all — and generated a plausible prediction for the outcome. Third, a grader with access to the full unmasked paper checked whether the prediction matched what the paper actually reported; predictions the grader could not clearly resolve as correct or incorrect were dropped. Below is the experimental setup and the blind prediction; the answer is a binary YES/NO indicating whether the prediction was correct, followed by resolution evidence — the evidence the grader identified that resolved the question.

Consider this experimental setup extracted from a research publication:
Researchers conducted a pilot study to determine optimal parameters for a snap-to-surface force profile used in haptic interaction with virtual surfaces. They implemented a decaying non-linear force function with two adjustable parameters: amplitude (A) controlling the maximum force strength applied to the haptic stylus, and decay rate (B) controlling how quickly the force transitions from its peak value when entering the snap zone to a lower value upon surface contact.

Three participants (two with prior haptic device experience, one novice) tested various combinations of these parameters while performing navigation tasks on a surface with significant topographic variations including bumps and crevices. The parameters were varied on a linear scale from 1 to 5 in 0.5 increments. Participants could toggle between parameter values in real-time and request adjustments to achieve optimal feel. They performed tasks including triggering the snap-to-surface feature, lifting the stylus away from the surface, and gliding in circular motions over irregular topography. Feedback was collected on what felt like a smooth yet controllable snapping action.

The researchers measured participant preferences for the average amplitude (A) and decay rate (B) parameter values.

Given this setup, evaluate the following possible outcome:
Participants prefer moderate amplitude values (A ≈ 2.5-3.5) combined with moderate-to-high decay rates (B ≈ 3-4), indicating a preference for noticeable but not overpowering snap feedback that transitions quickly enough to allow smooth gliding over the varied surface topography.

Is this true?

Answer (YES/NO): NO